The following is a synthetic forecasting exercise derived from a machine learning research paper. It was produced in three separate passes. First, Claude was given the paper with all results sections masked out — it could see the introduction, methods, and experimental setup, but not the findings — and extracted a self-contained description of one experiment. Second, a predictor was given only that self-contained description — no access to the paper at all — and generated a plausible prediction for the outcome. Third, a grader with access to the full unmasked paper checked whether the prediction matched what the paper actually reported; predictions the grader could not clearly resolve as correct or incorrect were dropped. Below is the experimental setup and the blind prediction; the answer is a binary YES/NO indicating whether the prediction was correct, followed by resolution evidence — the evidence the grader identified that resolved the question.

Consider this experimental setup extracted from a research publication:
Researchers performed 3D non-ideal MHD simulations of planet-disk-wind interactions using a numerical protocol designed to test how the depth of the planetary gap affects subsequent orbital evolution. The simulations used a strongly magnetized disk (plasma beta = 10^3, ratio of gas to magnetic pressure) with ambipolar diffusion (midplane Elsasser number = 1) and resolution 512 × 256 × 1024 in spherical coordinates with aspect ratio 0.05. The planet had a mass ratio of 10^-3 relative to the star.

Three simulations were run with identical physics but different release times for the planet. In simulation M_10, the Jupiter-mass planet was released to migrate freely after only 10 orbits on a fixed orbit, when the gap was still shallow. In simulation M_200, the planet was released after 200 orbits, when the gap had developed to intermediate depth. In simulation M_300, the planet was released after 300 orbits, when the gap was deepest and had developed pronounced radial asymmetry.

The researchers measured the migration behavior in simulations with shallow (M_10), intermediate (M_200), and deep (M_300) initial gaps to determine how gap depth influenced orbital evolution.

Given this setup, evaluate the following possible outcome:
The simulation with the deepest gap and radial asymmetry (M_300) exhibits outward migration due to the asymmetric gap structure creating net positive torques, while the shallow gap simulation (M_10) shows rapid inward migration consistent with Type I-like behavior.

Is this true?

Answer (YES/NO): NO